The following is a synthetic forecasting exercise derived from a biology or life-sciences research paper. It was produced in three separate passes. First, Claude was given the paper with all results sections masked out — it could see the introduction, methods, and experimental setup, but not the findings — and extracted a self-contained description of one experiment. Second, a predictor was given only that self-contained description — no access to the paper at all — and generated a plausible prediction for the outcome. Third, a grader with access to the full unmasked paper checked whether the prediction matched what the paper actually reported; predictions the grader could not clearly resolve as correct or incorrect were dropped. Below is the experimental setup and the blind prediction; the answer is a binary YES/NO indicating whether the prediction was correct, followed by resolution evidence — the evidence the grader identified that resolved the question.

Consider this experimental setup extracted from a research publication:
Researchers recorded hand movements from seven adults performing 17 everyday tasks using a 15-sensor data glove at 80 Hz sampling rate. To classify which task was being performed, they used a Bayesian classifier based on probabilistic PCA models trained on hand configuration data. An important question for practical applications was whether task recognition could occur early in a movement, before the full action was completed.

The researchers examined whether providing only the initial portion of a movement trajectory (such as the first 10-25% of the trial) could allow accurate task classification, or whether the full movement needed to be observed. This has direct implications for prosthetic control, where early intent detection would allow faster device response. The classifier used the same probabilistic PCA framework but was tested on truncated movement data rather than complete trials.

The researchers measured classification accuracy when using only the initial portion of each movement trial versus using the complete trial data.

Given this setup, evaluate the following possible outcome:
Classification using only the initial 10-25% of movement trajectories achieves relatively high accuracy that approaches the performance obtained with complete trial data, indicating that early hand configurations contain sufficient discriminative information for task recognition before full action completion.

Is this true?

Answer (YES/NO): NO